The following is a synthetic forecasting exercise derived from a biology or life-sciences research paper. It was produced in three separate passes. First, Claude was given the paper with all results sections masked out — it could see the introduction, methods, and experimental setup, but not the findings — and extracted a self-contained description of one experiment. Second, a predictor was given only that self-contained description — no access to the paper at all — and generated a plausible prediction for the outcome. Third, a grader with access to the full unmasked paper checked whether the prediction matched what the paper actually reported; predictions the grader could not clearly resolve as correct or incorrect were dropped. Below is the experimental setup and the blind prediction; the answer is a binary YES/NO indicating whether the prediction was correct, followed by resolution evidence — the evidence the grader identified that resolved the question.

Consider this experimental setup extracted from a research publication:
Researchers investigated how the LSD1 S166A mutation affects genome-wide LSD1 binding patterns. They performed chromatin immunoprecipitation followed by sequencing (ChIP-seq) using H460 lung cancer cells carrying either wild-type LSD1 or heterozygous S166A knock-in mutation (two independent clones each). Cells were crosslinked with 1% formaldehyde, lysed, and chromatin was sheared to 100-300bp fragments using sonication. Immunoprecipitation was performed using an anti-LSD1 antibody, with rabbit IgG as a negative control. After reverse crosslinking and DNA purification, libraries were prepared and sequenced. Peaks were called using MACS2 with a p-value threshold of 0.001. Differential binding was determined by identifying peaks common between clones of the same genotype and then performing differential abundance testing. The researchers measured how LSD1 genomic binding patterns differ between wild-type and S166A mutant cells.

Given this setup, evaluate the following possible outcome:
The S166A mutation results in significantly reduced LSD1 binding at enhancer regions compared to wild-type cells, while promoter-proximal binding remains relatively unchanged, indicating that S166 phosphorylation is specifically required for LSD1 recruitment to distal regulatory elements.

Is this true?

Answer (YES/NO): NO